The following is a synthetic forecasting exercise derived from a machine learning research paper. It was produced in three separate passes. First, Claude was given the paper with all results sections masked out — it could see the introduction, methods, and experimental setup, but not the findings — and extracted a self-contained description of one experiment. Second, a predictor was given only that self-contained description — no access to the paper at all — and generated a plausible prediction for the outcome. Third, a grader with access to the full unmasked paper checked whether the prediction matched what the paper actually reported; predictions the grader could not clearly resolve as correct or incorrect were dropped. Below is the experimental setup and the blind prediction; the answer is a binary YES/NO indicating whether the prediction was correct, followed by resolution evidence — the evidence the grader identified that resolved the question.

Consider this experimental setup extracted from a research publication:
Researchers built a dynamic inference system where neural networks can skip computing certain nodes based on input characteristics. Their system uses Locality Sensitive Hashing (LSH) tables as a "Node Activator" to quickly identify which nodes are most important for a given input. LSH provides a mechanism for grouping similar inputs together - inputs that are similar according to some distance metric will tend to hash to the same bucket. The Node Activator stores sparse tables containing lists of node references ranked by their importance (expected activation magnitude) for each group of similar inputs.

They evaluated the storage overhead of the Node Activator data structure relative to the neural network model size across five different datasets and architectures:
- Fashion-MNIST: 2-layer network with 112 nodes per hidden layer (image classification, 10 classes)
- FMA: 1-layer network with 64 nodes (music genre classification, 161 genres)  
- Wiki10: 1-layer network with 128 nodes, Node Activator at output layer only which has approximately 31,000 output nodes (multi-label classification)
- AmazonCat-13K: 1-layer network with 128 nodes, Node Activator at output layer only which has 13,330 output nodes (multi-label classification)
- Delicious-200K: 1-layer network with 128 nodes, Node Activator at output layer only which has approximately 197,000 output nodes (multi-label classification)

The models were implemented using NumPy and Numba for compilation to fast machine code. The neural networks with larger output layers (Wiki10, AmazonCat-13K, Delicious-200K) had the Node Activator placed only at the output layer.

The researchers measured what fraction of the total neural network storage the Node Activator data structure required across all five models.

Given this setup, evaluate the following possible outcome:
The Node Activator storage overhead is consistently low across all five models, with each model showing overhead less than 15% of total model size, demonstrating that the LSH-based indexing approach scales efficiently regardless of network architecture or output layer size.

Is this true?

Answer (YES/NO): YES